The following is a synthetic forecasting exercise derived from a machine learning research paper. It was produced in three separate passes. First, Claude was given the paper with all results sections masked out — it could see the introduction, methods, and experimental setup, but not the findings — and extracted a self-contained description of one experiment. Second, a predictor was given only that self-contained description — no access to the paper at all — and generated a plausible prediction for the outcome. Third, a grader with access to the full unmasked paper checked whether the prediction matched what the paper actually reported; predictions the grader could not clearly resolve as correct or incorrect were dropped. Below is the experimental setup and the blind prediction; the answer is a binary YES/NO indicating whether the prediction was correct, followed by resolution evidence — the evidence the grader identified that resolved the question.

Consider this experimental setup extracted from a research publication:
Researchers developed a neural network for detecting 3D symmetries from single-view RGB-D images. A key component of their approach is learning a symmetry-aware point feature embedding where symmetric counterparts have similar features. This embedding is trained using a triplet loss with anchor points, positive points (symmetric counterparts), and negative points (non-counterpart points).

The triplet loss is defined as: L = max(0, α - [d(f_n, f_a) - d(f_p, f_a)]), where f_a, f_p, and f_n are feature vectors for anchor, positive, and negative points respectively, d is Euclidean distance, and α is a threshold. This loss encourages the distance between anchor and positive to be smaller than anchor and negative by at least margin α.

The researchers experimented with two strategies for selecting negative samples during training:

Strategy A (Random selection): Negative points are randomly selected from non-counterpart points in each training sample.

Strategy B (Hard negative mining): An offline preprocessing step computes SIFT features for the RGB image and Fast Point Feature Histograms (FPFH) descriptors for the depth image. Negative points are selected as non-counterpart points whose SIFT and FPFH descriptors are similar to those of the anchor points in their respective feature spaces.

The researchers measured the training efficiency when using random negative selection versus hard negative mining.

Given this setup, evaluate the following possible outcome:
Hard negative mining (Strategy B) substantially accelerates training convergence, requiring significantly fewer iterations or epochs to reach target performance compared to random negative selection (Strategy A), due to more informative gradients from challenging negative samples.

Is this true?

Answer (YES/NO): NO